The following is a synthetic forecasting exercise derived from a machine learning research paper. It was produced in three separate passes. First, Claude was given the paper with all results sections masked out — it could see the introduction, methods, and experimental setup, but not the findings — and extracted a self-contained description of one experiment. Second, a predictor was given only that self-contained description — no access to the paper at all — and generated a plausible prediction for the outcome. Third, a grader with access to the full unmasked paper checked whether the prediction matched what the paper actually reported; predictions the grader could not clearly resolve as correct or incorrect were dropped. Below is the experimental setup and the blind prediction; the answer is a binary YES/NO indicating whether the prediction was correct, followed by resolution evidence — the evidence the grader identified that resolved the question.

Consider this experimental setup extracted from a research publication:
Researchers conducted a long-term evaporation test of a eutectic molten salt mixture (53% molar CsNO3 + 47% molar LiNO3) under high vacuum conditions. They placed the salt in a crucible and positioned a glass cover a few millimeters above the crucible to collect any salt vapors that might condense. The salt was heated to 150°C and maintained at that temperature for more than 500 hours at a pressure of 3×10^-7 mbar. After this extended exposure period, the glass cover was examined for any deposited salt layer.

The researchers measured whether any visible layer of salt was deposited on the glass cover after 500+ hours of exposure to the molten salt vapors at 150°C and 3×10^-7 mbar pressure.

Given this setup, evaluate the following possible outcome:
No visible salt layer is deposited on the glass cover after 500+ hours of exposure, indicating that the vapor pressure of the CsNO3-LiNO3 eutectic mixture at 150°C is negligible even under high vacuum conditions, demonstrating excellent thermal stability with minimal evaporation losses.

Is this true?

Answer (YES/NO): YES